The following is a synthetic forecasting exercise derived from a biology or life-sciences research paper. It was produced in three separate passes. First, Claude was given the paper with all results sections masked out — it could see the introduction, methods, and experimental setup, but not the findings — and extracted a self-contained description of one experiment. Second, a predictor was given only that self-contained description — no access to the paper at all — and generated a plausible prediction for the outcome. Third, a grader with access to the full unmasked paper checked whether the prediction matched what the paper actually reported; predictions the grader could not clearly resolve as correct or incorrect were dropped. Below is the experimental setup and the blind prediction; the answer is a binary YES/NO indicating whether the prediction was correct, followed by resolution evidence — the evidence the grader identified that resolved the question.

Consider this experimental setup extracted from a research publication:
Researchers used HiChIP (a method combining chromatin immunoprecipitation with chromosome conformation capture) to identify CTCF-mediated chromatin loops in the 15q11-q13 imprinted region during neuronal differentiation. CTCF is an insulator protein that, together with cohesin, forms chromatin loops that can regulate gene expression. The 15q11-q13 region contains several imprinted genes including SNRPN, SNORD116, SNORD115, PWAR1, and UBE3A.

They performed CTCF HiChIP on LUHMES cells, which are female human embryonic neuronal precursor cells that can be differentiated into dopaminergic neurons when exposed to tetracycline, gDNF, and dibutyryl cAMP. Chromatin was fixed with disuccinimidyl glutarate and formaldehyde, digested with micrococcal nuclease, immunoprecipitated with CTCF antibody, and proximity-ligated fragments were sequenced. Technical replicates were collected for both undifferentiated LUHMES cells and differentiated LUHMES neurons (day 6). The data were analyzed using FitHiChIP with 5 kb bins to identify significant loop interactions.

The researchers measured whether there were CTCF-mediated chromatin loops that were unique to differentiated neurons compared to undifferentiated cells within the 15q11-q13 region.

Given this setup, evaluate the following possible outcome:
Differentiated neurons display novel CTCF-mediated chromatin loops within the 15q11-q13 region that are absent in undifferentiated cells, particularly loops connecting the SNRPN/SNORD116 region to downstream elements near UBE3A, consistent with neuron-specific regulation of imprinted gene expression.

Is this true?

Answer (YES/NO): NO